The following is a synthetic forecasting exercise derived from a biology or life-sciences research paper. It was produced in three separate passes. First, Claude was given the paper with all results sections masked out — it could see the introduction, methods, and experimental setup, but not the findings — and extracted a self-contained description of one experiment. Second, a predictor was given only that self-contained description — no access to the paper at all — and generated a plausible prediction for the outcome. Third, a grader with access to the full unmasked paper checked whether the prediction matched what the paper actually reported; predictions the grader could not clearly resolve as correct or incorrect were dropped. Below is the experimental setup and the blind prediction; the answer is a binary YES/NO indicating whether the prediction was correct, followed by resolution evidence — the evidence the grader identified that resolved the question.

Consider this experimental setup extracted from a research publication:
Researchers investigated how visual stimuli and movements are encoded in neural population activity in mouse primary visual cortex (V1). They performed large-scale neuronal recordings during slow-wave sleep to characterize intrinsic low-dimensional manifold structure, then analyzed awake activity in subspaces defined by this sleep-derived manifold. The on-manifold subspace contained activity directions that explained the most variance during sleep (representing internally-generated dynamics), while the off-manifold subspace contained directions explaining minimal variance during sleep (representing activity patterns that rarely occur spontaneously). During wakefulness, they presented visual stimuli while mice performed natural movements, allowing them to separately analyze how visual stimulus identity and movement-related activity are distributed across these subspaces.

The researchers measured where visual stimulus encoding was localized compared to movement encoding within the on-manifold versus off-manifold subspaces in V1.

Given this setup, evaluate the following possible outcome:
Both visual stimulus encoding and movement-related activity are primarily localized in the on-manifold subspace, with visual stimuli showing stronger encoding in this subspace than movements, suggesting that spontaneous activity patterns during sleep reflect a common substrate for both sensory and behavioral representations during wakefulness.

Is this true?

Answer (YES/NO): NO